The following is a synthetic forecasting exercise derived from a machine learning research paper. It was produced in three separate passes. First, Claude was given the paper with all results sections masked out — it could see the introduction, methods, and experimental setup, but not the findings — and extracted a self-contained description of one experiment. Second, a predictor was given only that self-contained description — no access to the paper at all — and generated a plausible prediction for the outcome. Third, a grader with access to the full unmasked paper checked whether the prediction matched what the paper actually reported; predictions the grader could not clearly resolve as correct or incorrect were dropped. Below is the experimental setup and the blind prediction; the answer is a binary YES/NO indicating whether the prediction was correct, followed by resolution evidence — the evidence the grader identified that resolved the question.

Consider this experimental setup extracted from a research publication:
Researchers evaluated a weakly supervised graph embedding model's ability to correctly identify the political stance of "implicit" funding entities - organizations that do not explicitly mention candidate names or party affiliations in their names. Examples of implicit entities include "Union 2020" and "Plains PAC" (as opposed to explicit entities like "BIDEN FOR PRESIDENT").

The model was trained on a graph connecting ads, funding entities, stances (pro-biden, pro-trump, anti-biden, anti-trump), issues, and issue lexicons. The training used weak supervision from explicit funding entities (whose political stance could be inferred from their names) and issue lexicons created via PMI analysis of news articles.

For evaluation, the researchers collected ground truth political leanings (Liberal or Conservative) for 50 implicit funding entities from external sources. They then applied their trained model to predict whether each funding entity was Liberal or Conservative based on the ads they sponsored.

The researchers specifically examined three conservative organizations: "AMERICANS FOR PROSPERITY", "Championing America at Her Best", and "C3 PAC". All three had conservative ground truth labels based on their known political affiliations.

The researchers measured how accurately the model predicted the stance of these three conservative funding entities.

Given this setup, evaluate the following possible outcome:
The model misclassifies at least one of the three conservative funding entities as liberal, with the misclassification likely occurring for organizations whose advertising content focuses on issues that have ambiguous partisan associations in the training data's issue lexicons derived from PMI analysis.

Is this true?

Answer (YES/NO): YES